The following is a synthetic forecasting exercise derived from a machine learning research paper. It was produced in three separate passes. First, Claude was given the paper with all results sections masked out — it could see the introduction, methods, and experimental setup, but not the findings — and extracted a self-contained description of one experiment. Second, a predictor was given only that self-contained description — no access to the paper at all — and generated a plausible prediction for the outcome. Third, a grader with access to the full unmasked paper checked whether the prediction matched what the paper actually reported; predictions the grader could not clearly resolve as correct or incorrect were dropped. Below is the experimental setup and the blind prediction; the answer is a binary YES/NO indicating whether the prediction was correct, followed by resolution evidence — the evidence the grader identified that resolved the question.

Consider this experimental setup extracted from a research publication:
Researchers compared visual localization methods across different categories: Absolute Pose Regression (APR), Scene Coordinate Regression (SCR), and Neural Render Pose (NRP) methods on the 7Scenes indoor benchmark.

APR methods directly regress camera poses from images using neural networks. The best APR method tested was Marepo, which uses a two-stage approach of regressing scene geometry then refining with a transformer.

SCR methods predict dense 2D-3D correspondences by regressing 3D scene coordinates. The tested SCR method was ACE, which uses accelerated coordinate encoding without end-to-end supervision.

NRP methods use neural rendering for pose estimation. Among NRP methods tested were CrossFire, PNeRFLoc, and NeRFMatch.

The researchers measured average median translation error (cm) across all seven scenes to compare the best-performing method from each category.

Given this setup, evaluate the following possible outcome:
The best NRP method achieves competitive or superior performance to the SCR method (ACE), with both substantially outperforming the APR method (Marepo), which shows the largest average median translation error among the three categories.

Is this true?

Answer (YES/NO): NO